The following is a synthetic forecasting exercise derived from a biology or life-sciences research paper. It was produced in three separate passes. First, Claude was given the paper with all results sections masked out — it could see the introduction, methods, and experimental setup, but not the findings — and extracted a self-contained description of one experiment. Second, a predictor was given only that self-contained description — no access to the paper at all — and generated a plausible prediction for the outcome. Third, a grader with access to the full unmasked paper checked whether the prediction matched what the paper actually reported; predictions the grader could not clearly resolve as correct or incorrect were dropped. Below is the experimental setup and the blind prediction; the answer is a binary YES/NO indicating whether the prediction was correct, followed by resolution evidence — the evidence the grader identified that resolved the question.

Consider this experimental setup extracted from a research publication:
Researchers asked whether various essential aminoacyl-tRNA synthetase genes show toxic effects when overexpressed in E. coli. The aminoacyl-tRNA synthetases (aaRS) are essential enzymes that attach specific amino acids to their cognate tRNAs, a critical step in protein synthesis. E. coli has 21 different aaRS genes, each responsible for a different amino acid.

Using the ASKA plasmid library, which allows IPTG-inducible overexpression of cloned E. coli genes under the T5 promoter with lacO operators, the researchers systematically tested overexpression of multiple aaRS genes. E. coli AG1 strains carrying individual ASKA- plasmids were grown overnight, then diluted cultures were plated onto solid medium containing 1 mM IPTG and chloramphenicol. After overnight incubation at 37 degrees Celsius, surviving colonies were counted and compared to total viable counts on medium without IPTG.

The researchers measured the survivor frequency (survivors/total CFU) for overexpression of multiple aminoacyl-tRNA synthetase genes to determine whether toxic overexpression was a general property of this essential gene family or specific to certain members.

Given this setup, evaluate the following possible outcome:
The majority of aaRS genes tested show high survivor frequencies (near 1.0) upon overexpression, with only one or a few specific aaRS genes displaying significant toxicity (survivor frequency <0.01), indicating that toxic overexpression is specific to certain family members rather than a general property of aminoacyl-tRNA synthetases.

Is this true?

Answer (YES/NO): NO